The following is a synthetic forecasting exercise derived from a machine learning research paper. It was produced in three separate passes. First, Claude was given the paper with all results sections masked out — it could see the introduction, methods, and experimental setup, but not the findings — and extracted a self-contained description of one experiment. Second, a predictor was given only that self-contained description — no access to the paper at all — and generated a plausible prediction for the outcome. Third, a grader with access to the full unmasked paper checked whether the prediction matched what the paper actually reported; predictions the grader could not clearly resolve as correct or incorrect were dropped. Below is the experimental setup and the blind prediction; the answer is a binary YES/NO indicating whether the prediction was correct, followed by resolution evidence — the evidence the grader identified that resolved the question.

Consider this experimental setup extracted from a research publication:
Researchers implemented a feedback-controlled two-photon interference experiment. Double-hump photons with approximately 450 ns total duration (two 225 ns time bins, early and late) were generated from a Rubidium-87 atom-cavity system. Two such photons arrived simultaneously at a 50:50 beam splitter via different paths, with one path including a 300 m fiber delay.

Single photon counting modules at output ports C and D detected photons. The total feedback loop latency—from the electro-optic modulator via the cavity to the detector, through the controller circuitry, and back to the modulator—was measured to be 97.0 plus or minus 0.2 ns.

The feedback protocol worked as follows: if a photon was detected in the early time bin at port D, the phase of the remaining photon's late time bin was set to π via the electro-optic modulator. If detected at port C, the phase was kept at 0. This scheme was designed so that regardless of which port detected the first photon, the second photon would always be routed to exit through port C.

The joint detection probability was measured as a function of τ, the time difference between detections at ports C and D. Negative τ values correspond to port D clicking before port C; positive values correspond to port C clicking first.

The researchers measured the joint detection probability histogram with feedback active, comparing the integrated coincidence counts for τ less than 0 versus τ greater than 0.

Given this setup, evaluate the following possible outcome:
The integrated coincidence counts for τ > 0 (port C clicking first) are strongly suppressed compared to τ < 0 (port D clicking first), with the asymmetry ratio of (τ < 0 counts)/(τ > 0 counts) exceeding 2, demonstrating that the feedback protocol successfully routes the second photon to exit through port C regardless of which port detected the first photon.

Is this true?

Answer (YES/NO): YES